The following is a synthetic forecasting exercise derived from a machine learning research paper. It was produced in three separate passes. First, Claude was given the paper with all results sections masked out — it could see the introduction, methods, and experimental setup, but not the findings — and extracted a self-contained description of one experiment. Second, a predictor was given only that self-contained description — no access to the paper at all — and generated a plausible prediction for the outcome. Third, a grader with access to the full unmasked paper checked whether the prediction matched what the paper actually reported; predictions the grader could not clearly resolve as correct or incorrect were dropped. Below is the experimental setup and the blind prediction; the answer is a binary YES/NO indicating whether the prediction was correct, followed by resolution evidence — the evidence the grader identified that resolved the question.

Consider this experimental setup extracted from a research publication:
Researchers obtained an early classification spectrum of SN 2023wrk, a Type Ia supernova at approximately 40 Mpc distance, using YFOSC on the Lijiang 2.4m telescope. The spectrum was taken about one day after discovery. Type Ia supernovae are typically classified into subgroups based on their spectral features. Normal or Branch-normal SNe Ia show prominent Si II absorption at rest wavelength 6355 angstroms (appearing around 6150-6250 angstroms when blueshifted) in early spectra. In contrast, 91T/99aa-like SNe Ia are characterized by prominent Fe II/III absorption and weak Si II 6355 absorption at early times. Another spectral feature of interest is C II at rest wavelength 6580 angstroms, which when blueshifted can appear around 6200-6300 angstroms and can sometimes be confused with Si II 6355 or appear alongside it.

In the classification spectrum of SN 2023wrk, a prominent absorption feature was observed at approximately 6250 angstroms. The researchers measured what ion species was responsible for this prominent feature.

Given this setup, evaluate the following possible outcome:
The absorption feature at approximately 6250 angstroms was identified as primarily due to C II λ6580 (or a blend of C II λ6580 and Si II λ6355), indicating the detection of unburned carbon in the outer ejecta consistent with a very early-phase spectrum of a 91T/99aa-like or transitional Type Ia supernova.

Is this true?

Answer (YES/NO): YES